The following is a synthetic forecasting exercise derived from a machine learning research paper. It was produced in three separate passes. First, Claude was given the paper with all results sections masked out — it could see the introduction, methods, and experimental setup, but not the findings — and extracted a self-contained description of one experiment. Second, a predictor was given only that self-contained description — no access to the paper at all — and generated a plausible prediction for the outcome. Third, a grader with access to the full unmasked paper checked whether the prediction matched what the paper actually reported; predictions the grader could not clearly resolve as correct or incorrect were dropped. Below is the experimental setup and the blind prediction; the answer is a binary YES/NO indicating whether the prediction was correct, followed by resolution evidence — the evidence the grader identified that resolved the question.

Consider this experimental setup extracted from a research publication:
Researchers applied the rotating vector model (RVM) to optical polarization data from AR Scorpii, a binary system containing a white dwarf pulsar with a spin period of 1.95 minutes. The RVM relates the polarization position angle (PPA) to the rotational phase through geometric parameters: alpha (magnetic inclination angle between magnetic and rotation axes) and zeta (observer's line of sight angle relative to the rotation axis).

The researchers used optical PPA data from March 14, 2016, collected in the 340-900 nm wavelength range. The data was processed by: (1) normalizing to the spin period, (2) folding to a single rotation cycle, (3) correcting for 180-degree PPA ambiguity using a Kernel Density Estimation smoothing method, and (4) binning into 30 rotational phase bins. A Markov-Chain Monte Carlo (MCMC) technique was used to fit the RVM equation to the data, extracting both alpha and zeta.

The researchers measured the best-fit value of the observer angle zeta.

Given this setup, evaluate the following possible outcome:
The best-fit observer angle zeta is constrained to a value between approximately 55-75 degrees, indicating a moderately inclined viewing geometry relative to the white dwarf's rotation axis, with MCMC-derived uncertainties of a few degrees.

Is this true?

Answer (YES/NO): YES